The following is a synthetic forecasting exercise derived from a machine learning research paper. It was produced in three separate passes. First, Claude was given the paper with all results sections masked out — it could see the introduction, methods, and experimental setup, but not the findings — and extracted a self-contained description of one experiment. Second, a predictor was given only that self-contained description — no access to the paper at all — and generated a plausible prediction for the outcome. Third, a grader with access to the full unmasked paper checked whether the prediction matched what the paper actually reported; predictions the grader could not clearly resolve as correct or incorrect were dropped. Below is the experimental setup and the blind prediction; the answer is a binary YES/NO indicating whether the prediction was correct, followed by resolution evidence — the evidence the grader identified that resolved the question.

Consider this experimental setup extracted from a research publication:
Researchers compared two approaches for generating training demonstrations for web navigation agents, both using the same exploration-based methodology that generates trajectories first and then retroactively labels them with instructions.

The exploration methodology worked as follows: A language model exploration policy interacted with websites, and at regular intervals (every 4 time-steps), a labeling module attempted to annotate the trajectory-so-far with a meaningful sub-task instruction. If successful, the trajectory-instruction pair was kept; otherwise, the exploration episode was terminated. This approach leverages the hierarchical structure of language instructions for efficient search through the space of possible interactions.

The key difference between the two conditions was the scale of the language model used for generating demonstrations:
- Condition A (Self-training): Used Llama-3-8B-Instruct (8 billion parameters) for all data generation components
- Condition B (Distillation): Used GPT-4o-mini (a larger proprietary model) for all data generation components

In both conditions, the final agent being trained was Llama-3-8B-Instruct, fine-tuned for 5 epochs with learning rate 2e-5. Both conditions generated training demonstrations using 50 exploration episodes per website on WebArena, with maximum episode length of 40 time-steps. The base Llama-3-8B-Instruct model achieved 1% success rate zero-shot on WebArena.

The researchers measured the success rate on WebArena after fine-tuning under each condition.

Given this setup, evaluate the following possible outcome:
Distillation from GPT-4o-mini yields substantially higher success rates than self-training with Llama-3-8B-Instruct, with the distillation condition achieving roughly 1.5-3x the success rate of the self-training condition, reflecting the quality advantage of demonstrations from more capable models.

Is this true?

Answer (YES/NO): NO